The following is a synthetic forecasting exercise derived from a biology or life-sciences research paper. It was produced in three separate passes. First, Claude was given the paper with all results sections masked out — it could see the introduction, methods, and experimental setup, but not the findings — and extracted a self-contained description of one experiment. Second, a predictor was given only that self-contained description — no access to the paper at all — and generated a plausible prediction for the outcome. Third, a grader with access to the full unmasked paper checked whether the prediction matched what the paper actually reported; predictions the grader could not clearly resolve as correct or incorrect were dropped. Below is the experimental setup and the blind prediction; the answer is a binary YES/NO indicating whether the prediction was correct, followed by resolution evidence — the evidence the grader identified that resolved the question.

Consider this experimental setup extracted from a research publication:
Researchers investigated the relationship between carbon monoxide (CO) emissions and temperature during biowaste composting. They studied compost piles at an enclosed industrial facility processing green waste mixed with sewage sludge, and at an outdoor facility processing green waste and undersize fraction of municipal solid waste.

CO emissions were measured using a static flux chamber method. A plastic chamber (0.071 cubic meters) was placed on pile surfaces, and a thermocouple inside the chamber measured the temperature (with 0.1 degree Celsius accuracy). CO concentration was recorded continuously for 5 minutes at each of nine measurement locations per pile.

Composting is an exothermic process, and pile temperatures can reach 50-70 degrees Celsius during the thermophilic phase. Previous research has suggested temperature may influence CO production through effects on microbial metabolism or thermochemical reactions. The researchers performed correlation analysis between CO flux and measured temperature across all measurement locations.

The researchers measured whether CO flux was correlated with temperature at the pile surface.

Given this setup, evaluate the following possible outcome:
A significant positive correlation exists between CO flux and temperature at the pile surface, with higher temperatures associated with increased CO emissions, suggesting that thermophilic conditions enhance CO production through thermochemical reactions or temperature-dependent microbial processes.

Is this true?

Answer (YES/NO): NO